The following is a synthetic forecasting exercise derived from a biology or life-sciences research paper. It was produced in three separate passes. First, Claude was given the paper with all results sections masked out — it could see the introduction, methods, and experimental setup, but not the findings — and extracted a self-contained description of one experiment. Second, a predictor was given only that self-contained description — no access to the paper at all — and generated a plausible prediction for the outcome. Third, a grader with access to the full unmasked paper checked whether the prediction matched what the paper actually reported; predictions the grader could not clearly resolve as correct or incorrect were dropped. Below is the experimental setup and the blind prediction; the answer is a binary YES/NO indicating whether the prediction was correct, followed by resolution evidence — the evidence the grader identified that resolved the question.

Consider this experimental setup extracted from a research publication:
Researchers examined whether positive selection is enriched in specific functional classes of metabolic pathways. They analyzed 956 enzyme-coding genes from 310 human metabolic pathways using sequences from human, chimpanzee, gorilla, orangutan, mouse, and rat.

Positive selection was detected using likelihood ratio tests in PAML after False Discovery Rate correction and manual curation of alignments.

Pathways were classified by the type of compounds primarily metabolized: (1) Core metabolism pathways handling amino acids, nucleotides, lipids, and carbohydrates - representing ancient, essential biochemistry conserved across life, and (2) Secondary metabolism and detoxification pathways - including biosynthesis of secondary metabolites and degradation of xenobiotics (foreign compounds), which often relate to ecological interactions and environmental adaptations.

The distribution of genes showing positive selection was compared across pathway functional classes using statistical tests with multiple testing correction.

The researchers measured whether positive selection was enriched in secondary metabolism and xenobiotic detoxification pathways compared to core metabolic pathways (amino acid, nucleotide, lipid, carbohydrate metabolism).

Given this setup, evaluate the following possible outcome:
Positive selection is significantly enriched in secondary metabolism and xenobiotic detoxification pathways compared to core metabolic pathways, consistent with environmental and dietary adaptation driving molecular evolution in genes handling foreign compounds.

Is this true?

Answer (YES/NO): NO